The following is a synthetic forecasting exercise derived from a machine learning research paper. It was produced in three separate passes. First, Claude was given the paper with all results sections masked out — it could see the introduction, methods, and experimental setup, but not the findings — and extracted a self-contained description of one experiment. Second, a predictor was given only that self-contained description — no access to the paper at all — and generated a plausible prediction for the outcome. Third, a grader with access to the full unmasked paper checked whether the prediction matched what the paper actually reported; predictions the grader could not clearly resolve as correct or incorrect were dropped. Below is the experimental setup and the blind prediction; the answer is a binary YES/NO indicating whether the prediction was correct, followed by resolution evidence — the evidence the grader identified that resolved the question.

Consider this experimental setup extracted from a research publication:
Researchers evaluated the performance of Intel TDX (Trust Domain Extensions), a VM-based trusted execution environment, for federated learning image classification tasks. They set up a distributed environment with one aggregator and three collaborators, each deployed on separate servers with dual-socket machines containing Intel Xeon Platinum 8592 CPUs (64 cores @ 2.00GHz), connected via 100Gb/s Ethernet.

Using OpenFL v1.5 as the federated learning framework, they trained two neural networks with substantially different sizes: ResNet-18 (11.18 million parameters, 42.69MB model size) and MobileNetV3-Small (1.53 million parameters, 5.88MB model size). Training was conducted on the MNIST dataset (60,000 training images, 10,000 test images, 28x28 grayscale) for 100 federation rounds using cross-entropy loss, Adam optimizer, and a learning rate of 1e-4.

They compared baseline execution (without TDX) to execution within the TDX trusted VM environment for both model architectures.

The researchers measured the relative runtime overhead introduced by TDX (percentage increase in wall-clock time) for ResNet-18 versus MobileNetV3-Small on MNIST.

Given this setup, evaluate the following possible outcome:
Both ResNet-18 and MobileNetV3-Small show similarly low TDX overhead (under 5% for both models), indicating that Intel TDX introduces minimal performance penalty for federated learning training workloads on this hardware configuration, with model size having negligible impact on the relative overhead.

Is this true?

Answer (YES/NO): NO